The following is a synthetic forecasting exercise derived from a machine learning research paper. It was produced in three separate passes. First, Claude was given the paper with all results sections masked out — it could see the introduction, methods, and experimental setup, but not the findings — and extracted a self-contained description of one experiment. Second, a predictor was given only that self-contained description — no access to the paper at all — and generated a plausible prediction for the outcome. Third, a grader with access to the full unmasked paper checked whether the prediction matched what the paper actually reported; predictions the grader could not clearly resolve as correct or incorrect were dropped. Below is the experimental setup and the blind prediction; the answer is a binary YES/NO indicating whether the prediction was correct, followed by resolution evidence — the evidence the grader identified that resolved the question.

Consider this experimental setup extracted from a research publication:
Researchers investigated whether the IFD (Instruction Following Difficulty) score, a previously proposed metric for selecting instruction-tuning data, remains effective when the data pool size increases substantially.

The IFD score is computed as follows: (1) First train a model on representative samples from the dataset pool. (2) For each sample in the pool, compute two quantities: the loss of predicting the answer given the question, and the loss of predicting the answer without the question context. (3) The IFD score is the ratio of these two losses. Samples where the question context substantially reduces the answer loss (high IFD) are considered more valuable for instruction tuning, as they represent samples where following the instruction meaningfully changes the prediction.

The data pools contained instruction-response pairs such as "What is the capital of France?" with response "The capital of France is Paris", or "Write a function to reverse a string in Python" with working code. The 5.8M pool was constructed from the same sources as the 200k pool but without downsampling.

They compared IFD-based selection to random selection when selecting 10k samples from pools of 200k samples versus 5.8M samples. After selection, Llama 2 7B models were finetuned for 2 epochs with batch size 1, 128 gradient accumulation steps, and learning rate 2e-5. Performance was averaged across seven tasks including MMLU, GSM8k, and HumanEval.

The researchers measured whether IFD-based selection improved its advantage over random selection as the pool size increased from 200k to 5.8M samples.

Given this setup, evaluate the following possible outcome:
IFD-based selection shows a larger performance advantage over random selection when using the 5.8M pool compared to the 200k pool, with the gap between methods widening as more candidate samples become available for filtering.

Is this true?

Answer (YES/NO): NO